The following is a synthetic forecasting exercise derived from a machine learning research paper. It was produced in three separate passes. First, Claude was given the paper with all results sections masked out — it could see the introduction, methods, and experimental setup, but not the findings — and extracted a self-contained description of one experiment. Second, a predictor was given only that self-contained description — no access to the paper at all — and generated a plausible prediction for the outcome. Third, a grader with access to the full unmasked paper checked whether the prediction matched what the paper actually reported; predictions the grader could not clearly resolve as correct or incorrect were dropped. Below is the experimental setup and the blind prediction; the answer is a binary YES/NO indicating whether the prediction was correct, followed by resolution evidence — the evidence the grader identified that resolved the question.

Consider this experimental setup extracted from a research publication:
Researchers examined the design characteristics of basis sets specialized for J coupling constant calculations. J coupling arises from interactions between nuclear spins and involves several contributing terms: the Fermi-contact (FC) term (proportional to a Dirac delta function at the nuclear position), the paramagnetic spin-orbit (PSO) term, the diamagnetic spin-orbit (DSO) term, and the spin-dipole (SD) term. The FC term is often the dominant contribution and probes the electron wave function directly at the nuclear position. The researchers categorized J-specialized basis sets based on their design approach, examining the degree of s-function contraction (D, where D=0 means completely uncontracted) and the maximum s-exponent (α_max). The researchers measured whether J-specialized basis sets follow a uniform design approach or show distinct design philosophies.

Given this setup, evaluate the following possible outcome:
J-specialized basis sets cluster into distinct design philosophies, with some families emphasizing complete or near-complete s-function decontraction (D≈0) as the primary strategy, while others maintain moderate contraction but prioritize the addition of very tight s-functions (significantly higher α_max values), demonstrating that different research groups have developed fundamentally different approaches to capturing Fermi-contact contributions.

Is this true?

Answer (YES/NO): YES